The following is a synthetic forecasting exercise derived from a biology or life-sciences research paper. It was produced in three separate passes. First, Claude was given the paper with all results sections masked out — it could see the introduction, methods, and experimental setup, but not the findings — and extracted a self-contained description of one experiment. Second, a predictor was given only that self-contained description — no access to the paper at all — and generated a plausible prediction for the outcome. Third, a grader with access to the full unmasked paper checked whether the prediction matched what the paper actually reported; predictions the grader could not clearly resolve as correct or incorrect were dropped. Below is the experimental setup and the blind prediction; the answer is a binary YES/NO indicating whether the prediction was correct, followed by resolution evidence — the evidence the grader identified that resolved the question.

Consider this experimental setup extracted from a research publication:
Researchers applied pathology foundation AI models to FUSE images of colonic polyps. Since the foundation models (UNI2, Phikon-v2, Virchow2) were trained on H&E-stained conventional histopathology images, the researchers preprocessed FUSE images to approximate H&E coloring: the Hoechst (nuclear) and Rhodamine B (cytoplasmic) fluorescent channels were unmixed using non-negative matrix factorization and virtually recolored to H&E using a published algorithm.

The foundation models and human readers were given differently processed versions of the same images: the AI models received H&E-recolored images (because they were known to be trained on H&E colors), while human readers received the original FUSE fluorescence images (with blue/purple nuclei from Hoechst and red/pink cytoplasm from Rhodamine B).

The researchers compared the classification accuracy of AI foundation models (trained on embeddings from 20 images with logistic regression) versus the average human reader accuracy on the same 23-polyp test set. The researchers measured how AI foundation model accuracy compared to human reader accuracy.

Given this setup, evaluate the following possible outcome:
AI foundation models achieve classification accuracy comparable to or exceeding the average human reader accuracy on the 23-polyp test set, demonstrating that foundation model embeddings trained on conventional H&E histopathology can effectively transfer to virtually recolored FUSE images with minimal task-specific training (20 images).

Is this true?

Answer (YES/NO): YES